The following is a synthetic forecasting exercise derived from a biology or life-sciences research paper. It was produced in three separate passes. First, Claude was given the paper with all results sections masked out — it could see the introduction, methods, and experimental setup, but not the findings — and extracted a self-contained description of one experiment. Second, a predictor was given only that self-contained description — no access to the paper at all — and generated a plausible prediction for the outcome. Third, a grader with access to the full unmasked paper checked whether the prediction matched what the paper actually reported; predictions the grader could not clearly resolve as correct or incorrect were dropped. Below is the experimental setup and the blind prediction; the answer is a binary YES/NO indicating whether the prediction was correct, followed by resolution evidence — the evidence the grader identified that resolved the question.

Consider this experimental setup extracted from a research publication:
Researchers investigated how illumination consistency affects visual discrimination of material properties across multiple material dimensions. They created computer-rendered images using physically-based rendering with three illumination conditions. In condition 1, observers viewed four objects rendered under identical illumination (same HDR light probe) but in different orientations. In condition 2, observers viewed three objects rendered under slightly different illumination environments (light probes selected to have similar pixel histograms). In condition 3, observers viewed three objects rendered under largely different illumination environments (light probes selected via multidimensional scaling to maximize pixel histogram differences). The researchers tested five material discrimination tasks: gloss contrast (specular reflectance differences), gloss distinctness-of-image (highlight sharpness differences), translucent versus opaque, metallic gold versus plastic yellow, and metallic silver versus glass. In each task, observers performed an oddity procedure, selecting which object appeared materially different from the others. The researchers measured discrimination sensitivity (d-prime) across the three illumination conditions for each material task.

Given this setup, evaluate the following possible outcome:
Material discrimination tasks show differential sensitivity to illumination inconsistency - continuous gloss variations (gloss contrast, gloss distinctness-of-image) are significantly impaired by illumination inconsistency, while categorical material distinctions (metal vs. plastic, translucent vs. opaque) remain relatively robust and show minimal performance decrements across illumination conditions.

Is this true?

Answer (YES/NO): NO